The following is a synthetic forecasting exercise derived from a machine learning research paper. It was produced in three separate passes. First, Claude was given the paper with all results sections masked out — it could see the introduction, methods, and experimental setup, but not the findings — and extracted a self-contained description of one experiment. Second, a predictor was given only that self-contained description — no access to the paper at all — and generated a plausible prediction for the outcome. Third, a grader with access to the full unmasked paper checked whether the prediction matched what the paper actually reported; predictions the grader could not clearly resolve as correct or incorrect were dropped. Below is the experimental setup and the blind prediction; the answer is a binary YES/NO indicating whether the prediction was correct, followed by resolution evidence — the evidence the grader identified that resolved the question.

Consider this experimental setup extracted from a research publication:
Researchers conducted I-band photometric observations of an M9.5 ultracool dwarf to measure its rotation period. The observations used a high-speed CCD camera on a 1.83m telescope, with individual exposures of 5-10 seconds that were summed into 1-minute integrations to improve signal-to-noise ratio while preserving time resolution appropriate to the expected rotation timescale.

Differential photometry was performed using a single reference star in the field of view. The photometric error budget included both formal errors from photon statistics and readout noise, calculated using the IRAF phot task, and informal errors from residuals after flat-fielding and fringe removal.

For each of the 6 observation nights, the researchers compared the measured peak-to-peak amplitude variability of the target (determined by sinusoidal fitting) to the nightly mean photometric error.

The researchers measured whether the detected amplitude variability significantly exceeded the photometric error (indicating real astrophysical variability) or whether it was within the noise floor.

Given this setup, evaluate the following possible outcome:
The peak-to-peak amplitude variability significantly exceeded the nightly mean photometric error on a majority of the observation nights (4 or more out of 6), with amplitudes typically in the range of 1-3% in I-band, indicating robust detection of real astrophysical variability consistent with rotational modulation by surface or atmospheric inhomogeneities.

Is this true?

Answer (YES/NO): NO